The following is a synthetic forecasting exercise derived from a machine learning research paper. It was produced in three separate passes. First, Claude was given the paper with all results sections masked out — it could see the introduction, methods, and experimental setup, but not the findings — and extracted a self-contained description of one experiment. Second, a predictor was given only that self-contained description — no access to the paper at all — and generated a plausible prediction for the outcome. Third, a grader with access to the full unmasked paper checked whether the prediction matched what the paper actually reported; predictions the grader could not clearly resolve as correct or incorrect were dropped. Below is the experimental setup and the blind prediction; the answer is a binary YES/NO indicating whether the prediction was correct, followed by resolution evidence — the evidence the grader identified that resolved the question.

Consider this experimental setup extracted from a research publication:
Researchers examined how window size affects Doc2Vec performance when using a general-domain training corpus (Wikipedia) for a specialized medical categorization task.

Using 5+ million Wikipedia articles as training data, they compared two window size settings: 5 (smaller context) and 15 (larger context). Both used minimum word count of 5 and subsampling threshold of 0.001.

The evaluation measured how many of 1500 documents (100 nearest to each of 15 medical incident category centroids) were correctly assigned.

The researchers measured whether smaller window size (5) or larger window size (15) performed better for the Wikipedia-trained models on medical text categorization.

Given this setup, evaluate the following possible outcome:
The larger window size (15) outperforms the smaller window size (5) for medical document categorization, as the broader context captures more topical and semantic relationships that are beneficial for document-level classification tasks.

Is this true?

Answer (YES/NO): NO